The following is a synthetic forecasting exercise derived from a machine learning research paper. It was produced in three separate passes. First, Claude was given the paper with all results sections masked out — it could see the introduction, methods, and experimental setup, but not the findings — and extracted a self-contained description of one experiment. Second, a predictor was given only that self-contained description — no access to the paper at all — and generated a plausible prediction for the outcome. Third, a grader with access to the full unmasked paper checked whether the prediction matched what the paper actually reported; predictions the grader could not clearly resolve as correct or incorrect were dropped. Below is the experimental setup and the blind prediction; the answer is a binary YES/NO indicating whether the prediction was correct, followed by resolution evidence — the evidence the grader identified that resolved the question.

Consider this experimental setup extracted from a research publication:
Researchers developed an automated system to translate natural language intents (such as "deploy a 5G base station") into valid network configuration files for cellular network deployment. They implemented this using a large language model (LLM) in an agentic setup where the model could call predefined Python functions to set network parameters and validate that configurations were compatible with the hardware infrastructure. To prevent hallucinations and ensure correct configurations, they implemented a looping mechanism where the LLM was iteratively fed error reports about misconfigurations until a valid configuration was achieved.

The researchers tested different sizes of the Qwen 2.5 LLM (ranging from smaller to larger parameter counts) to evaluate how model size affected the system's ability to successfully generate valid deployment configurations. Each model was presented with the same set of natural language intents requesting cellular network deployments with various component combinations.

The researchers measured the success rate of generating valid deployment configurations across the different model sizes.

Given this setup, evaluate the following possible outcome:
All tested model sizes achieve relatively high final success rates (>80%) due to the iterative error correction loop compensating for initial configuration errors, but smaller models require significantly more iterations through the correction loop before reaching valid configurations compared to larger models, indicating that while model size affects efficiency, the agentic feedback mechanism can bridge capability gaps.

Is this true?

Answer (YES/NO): NO